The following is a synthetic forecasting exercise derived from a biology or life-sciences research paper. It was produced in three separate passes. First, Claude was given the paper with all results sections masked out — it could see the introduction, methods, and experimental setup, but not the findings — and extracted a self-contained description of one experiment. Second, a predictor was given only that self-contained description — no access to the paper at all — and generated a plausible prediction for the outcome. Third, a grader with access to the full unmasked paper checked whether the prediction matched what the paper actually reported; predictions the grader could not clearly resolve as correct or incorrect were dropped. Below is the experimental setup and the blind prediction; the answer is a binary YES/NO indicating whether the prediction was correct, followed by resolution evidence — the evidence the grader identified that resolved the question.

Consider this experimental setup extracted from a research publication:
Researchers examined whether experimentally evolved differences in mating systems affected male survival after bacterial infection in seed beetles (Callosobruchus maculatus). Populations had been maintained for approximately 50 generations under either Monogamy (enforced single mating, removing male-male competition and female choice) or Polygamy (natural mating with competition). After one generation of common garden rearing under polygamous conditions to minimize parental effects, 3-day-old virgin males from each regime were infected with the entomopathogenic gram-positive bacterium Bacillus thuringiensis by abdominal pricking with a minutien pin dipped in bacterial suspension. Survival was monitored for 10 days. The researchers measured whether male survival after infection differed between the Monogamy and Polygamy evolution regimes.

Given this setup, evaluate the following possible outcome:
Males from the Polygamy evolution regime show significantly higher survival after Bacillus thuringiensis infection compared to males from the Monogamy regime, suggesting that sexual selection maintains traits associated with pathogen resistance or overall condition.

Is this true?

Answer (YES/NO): YES